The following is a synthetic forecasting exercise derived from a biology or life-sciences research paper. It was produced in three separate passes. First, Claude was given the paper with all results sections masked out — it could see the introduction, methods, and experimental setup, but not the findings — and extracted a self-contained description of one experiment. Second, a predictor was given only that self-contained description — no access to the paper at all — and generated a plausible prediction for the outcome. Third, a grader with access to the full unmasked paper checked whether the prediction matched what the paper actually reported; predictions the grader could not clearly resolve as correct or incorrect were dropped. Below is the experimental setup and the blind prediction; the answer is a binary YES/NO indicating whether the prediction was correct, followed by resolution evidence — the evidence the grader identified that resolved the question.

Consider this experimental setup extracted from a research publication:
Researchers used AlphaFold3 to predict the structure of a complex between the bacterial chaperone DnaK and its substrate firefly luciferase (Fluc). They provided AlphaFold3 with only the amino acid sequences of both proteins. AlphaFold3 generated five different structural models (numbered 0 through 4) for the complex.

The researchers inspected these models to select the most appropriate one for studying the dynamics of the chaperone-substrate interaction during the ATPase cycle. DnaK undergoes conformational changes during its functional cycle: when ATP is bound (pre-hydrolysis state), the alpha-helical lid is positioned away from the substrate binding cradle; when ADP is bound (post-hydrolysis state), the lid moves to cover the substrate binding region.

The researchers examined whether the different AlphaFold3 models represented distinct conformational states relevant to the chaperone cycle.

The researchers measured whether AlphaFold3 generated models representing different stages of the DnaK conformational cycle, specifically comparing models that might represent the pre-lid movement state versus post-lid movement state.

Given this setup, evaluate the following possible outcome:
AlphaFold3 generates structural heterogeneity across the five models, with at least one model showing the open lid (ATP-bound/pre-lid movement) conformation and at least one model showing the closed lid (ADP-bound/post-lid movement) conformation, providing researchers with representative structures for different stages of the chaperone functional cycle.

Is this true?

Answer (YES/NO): YES